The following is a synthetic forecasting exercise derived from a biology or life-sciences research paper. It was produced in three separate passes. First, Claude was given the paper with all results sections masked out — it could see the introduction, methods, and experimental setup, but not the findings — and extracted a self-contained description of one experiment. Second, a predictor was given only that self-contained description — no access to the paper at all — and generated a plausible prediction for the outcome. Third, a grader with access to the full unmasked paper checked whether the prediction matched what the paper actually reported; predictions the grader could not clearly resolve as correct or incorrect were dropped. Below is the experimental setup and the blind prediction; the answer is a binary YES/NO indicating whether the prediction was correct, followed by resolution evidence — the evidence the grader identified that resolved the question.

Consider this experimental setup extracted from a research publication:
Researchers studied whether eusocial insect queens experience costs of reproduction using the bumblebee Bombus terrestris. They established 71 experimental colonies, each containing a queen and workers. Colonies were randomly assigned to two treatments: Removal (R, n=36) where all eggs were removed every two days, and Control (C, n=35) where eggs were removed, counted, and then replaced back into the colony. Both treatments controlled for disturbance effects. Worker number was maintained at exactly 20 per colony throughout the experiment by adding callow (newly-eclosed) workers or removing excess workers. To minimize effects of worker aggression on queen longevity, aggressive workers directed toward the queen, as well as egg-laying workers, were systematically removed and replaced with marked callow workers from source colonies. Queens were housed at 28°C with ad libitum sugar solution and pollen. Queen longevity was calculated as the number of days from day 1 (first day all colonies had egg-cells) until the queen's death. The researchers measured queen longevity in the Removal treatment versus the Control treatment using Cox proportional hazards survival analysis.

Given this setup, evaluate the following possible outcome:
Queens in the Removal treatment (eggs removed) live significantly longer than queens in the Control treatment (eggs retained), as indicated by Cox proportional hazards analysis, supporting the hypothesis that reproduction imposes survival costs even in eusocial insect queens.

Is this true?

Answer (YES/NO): NO